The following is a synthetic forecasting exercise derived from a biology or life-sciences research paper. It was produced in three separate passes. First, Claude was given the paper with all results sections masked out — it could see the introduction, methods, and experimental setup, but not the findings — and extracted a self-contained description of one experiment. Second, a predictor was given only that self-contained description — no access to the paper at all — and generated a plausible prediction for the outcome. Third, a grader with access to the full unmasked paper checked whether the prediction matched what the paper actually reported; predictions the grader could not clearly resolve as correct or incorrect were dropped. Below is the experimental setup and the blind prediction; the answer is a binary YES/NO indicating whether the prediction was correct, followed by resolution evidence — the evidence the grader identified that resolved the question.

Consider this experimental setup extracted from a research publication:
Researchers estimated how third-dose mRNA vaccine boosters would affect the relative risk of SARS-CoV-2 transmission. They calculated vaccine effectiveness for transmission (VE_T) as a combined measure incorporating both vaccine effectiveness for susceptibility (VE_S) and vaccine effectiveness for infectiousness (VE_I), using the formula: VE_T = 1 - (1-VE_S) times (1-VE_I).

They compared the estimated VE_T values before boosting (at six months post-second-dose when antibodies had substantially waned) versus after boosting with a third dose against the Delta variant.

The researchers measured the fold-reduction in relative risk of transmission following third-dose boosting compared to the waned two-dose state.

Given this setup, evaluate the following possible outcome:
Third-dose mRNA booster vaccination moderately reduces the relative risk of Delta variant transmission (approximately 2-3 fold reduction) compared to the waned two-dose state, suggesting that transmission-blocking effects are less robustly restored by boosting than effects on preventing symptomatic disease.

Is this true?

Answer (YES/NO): NO